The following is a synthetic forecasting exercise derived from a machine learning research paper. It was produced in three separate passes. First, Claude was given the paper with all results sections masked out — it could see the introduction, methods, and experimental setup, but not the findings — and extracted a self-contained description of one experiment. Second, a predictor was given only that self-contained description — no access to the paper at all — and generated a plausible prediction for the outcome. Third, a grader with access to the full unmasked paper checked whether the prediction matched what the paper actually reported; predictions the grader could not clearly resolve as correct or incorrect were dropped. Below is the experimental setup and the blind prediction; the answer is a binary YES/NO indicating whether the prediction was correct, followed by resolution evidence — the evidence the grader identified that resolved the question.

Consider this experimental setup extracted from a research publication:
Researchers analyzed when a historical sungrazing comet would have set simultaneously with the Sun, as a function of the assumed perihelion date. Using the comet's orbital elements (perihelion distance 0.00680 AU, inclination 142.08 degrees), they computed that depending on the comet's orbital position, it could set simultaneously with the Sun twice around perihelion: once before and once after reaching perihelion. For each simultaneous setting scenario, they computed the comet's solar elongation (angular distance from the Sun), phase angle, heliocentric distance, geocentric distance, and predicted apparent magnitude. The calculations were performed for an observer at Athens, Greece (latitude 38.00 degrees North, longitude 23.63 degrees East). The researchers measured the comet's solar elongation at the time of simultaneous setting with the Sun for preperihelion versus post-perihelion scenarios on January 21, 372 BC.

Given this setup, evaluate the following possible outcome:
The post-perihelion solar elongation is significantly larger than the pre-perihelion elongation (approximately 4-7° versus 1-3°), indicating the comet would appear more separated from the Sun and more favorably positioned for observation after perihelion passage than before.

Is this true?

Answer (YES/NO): NO